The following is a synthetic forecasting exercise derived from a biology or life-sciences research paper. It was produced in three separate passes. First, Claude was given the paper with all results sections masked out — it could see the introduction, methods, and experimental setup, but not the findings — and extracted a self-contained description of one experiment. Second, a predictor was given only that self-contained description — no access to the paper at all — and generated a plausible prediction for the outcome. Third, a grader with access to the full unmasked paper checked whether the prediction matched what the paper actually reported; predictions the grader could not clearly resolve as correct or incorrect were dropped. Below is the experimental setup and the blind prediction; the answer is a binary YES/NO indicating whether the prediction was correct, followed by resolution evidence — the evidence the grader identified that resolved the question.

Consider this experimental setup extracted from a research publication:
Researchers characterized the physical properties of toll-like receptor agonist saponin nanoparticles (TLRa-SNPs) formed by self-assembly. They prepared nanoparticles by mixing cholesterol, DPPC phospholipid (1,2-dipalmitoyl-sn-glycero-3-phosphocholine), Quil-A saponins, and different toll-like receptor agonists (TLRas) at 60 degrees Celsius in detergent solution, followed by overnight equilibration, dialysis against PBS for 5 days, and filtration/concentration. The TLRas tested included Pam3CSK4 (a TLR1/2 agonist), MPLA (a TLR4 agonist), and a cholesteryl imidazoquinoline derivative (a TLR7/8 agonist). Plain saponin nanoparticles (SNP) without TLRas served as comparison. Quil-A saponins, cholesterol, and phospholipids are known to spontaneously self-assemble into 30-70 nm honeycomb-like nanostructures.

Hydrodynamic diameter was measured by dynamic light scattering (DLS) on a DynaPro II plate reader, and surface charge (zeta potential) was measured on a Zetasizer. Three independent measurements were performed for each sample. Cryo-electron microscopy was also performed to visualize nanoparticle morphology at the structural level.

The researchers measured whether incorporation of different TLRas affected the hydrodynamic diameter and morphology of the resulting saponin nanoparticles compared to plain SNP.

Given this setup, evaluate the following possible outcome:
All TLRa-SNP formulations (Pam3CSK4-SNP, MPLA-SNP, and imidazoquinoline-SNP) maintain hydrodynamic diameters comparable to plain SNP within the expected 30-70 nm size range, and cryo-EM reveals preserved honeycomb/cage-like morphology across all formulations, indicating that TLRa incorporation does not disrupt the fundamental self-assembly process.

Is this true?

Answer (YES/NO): YES